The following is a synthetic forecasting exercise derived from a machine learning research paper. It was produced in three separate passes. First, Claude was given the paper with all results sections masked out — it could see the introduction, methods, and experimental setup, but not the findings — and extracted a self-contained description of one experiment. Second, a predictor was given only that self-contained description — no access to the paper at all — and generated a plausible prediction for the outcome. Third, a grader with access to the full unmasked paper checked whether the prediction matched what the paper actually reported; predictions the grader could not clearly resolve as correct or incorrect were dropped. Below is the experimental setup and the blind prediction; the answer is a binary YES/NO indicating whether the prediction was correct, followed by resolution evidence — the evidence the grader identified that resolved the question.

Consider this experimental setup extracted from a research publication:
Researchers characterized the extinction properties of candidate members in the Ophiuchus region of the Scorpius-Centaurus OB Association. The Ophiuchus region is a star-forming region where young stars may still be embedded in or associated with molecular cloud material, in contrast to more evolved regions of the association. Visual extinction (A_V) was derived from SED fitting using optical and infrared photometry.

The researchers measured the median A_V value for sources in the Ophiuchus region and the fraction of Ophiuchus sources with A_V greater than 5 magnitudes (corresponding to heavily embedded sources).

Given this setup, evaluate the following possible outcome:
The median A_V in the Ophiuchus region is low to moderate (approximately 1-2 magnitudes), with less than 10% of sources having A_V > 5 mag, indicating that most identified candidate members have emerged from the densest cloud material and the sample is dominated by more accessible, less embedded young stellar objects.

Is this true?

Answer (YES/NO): YES